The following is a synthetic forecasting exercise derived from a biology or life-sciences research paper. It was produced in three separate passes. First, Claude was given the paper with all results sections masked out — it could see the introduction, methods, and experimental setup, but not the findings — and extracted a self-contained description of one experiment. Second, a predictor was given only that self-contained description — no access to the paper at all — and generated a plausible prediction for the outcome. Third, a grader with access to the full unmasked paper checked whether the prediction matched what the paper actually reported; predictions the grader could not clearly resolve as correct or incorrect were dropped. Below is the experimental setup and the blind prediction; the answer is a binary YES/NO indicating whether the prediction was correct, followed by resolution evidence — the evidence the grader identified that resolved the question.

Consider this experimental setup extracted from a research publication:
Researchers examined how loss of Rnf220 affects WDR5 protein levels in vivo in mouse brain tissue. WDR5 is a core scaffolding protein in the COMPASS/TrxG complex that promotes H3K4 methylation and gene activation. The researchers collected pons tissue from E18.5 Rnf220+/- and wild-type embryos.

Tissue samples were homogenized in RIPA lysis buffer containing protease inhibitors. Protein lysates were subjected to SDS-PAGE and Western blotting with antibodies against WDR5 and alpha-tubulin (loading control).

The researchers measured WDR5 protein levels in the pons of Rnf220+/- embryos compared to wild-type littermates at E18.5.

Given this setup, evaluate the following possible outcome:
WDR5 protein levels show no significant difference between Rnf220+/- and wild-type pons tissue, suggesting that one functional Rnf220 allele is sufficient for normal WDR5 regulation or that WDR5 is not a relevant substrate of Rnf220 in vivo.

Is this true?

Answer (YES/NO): NO